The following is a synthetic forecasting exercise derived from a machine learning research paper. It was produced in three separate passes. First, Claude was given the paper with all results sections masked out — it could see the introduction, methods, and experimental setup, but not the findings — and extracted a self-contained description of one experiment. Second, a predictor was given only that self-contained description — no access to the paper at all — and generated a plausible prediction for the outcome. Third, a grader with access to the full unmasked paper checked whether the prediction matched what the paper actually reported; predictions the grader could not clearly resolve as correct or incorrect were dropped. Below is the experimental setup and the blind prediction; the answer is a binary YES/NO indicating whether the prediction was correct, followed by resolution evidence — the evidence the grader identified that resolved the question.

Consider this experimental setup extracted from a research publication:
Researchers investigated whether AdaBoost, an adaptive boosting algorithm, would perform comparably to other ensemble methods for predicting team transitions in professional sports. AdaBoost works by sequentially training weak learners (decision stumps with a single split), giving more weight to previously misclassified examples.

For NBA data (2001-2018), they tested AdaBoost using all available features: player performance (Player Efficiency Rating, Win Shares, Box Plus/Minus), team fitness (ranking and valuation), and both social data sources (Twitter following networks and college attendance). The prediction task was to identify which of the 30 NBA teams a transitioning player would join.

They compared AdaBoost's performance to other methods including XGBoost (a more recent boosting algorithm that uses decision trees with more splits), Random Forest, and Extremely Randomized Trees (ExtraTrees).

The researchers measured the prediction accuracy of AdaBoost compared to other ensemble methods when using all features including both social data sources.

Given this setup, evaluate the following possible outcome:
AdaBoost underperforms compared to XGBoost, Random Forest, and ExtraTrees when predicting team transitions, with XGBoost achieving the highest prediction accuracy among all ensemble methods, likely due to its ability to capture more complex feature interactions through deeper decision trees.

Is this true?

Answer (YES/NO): NO